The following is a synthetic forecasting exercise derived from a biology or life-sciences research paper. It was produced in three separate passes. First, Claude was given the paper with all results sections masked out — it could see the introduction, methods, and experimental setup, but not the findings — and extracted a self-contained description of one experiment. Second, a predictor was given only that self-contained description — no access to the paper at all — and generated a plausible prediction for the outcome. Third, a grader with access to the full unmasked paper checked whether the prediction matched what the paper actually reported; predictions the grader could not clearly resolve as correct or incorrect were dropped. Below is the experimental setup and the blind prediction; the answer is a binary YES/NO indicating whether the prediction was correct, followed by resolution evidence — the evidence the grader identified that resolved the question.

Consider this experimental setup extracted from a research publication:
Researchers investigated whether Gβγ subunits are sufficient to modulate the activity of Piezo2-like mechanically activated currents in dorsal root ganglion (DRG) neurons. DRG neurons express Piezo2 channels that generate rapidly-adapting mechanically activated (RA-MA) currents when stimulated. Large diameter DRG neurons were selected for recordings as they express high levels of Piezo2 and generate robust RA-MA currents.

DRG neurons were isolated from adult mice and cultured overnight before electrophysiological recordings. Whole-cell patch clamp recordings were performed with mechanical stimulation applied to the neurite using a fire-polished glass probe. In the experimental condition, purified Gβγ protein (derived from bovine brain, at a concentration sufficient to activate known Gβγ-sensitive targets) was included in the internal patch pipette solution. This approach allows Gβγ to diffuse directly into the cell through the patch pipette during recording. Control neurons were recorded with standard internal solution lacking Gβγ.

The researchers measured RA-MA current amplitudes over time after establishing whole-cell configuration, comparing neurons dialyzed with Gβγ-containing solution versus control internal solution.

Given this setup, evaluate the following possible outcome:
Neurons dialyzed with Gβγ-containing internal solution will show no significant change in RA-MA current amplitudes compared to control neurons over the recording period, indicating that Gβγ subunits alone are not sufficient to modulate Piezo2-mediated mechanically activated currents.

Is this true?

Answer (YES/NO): NO